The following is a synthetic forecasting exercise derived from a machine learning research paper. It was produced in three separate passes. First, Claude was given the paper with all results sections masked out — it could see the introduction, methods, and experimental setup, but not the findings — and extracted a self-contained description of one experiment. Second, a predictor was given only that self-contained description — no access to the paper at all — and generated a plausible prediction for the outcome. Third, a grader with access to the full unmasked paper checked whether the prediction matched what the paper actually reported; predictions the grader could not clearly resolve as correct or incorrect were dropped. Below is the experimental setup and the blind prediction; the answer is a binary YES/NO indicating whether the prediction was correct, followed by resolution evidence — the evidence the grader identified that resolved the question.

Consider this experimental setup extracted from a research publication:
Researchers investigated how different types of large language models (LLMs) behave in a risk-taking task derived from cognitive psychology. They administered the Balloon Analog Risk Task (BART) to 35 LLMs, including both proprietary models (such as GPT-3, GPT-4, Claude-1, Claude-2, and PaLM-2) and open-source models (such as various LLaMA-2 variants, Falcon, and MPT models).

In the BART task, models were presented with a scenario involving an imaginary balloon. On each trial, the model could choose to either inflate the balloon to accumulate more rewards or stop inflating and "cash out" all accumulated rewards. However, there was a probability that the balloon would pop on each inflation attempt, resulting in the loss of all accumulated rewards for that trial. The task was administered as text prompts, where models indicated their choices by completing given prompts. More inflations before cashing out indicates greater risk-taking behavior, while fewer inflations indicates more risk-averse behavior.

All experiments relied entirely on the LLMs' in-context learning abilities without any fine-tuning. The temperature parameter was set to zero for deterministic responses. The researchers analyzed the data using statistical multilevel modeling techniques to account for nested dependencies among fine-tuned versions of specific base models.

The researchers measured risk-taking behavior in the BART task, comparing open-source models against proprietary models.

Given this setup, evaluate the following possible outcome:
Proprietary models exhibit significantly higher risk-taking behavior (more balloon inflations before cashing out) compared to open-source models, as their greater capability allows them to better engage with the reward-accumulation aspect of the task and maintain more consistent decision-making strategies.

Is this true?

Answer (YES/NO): YES